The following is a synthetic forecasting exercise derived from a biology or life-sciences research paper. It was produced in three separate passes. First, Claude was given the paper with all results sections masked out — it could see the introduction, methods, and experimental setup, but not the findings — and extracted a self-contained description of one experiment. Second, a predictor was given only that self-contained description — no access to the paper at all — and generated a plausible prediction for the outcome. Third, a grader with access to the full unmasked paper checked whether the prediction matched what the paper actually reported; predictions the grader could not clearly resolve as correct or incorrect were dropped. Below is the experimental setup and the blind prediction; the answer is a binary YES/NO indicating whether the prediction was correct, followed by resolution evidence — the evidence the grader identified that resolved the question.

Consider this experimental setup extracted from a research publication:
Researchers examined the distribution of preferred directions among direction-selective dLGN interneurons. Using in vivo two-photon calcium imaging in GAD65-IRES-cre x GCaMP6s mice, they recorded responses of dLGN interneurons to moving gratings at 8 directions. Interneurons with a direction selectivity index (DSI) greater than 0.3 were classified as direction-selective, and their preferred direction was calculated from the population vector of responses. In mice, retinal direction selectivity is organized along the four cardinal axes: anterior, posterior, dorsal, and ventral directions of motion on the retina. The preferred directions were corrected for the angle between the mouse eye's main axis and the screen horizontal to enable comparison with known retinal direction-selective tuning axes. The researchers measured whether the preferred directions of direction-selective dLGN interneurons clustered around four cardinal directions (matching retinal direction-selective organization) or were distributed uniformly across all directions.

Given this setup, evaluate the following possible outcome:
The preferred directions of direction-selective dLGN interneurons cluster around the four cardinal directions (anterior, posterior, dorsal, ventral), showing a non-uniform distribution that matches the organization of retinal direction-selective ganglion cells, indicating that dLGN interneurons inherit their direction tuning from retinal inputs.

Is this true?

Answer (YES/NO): NO